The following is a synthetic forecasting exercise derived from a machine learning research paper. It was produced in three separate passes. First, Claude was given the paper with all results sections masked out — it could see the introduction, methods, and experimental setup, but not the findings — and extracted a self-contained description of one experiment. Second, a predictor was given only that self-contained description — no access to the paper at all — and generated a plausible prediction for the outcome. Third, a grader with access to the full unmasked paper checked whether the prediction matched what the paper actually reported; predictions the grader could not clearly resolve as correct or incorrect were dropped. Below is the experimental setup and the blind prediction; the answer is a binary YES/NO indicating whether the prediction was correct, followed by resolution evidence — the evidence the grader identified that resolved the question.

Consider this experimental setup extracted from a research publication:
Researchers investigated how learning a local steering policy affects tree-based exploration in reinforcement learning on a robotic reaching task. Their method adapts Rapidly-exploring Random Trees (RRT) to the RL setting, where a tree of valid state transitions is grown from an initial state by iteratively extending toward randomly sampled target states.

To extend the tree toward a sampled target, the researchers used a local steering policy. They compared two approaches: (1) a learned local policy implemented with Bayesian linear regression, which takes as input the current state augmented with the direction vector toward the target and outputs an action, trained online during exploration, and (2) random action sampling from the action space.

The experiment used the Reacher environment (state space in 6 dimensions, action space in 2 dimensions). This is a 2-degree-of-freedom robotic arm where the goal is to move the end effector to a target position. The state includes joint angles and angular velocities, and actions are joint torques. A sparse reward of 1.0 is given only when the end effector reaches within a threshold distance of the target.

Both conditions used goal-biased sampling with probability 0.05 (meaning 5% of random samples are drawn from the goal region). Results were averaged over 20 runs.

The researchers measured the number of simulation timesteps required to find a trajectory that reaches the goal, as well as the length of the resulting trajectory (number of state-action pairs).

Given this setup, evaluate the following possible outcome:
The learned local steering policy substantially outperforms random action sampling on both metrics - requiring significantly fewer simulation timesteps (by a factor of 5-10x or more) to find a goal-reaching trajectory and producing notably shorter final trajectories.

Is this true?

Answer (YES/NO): NO